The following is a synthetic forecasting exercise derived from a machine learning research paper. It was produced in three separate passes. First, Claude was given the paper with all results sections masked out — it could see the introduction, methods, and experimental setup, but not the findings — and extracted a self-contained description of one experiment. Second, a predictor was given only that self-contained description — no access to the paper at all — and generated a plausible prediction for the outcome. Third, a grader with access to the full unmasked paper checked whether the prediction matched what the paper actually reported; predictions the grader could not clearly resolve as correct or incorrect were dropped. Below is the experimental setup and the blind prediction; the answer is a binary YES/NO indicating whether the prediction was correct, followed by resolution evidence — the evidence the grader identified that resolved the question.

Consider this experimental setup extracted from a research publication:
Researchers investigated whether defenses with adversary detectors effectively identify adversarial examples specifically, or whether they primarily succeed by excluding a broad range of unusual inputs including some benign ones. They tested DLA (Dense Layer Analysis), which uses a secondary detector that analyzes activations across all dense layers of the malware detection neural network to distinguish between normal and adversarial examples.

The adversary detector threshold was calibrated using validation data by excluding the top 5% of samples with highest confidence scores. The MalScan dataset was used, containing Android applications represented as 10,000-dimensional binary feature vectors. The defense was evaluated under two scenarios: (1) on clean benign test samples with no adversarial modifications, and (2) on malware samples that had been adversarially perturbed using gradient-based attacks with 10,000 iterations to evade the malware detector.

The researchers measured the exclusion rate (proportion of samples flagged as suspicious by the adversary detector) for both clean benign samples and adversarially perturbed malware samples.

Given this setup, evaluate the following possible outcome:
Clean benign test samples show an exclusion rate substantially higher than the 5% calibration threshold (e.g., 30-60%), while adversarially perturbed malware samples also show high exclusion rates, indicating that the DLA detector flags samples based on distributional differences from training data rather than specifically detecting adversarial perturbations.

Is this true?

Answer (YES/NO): NO